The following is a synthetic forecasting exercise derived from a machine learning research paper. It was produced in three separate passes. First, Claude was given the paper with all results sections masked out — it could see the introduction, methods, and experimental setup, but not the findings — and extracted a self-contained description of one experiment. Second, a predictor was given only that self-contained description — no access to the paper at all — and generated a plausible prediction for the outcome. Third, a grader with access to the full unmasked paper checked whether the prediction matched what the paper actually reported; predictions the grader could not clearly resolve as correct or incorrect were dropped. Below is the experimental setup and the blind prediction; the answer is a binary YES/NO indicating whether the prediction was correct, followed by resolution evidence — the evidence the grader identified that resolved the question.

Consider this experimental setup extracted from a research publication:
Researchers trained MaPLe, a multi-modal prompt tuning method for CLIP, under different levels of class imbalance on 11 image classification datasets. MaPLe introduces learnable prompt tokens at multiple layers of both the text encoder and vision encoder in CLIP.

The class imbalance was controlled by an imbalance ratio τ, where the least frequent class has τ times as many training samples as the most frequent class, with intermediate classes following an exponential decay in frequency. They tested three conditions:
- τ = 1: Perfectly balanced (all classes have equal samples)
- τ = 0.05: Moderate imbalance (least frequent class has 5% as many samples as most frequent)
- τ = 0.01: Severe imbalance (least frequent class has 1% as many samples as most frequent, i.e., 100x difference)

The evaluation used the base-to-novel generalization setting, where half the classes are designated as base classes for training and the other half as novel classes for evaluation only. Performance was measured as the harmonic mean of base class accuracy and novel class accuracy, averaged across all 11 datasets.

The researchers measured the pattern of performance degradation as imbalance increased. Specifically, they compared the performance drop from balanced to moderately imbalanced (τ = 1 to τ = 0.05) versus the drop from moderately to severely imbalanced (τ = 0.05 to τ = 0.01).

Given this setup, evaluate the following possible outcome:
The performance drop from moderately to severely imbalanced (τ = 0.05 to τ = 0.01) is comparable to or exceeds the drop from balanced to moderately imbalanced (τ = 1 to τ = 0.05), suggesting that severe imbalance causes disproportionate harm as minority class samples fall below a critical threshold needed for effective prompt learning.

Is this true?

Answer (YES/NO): NO